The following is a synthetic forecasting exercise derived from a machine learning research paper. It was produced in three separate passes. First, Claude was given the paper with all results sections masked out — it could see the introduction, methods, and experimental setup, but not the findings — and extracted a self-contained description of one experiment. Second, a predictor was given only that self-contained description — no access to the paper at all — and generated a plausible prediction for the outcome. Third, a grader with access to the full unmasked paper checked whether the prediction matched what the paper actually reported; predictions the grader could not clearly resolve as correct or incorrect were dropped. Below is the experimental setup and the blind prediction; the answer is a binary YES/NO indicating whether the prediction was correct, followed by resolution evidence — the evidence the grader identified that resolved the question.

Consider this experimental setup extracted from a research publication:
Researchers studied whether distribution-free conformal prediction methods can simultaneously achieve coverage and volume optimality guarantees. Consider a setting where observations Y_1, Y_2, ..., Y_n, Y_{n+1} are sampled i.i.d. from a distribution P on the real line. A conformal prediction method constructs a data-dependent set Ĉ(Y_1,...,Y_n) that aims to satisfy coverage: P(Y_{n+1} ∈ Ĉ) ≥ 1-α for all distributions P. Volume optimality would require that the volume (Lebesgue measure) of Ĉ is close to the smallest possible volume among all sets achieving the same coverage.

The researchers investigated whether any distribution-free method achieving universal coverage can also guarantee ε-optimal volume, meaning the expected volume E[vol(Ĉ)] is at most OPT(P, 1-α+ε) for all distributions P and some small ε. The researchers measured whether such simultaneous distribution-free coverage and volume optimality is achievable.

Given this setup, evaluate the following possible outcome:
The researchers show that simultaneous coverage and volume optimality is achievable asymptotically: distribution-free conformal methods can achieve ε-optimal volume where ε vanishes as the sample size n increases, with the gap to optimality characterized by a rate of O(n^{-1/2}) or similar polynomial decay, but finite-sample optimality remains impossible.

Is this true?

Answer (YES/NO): NO